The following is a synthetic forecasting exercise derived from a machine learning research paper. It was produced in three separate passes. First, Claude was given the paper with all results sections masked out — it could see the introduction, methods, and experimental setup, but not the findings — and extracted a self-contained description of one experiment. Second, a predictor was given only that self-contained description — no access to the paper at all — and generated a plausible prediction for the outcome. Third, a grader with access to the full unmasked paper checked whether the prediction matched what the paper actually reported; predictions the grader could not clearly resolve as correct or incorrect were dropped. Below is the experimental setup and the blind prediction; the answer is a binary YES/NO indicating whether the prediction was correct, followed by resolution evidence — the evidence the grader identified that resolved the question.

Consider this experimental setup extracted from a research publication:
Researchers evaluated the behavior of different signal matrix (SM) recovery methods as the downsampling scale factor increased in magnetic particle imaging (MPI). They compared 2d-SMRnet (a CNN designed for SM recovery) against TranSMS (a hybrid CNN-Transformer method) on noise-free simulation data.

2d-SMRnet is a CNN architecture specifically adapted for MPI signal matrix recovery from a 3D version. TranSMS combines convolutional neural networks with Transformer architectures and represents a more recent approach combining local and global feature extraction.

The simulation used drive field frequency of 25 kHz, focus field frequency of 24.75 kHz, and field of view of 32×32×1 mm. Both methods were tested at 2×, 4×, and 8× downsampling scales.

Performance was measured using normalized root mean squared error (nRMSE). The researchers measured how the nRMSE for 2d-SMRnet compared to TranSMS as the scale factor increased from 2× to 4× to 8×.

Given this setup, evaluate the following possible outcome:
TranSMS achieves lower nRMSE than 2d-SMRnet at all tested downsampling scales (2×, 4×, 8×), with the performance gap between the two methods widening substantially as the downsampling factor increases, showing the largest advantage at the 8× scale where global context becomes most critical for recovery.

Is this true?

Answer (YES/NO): NO